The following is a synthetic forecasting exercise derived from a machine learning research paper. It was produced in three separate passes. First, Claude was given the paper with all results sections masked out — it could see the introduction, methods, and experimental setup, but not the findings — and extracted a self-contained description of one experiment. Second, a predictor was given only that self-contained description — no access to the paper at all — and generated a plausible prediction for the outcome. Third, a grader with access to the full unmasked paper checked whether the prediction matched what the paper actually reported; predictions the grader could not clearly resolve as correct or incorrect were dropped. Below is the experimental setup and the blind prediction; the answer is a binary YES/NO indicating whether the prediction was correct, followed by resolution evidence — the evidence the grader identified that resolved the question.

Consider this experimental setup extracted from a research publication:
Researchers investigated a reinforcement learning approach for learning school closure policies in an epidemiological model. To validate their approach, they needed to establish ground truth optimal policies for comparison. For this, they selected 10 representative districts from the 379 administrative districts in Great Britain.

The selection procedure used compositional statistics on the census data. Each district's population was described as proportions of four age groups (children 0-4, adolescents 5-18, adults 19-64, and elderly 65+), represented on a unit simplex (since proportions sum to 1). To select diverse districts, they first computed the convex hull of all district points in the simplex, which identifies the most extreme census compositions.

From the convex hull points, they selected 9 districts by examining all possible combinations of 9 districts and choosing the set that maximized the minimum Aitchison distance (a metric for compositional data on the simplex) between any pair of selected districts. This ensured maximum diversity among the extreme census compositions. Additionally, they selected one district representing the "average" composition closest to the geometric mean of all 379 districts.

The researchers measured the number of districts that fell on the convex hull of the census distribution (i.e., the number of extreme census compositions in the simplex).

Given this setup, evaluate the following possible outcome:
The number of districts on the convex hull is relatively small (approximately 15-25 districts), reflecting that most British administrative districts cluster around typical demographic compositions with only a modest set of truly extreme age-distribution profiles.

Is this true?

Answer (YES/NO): YES